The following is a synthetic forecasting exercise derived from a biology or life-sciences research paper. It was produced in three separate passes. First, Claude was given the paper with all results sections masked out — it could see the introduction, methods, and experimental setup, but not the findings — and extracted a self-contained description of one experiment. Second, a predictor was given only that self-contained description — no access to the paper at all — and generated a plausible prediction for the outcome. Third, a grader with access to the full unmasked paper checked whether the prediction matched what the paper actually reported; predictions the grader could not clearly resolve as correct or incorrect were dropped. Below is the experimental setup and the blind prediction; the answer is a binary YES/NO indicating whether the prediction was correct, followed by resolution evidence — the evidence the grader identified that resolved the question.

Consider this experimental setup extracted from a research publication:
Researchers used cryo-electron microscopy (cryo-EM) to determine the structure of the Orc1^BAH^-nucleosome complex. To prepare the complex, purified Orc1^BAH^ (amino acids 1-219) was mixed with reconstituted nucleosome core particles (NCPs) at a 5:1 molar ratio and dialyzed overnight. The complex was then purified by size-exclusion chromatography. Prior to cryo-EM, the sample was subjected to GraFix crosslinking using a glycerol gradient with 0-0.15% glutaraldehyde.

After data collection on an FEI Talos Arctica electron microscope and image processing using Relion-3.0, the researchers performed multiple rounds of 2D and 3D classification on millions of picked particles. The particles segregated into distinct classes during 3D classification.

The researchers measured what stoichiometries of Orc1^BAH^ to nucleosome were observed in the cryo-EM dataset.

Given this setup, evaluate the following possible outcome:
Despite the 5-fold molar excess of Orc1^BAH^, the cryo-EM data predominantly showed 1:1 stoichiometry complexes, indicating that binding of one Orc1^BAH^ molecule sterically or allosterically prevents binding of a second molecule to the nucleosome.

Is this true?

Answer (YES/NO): NO